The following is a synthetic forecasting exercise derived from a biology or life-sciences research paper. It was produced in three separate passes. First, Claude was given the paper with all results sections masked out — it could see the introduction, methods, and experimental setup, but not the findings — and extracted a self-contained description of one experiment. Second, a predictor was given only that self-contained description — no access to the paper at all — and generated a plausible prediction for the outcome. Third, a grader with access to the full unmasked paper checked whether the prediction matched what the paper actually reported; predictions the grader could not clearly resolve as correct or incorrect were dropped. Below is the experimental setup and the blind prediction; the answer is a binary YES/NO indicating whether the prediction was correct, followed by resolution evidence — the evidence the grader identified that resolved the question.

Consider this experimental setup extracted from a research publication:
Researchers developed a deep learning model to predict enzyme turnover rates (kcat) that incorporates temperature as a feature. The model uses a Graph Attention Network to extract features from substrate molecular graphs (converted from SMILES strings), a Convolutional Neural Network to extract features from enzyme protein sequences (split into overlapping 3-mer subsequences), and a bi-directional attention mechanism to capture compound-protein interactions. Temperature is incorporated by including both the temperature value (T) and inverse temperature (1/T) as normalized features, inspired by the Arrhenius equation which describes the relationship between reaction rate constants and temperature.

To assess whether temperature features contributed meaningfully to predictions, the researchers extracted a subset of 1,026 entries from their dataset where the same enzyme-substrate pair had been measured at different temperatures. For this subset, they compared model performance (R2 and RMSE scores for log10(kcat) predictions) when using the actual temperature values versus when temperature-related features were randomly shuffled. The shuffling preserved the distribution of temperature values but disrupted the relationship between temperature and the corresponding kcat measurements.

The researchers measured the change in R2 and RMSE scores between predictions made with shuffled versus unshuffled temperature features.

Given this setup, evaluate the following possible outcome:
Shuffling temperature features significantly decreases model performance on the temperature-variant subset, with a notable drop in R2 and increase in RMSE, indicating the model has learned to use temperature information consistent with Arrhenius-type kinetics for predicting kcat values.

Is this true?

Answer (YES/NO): NO